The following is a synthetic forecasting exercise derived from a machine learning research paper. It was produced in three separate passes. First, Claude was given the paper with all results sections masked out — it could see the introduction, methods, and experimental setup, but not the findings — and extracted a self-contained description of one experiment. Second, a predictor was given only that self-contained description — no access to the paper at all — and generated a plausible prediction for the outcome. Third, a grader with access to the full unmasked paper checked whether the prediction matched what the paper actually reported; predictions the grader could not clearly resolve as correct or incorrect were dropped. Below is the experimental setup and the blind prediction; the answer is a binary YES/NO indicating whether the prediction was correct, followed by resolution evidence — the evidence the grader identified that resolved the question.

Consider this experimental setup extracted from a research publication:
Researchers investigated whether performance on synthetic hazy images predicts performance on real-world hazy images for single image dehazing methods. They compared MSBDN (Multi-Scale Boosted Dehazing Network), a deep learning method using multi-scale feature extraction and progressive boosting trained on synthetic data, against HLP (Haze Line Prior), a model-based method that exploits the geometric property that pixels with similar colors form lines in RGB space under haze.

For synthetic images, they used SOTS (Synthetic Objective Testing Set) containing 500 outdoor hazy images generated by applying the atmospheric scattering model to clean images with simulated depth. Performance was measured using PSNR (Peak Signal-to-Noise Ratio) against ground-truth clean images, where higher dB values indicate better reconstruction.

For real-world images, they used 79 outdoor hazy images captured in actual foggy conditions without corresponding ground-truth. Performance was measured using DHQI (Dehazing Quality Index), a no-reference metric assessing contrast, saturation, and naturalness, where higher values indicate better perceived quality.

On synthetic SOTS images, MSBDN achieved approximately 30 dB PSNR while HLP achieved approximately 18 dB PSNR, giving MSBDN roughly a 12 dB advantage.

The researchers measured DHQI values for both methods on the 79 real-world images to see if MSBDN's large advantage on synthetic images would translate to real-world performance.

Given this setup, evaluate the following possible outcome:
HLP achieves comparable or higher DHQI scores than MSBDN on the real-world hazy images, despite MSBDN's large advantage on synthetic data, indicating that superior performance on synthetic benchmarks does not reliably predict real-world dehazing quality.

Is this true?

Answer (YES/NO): NO